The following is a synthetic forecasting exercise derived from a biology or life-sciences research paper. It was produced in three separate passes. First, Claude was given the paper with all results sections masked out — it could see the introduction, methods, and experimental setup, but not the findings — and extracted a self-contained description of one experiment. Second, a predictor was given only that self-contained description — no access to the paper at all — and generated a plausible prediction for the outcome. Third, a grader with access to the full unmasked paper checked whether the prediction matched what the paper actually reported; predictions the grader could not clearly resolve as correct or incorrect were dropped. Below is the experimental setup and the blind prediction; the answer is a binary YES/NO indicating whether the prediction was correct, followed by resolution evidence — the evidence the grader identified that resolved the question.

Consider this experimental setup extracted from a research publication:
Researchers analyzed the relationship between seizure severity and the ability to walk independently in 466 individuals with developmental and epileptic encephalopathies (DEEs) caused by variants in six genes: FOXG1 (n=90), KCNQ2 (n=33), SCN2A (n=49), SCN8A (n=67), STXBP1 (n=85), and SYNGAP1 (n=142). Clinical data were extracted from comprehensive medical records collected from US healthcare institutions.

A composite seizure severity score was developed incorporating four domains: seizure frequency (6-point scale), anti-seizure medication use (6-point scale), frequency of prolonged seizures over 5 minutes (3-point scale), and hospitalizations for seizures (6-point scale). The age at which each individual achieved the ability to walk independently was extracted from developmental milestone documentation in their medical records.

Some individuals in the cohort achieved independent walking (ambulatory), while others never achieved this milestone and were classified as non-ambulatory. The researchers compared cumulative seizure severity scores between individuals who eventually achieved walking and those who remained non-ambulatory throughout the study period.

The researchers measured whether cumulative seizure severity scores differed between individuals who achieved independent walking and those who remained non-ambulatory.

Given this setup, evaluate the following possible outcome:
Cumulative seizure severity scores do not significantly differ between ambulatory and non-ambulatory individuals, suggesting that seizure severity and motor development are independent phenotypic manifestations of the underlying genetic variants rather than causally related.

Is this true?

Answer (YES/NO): NO